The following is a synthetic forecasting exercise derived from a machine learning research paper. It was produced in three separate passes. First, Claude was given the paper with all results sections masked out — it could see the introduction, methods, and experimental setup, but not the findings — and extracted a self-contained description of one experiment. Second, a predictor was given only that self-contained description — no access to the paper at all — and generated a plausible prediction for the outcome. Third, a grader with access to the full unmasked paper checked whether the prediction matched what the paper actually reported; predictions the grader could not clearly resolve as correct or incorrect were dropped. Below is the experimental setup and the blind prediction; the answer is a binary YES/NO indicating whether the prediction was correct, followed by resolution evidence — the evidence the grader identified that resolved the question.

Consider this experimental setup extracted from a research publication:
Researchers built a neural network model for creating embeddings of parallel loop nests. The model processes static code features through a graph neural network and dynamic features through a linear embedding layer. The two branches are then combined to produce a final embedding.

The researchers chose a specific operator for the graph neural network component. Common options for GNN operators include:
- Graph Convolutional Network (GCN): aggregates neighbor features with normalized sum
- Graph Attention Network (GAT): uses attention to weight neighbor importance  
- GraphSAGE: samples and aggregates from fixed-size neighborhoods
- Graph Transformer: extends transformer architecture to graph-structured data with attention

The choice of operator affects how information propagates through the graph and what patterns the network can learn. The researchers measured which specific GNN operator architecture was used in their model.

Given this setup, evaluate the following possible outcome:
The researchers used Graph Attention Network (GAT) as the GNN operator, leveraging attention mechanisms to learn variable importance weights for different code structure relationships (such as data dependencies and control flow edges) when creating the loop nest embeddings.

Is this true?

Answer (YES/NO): NO